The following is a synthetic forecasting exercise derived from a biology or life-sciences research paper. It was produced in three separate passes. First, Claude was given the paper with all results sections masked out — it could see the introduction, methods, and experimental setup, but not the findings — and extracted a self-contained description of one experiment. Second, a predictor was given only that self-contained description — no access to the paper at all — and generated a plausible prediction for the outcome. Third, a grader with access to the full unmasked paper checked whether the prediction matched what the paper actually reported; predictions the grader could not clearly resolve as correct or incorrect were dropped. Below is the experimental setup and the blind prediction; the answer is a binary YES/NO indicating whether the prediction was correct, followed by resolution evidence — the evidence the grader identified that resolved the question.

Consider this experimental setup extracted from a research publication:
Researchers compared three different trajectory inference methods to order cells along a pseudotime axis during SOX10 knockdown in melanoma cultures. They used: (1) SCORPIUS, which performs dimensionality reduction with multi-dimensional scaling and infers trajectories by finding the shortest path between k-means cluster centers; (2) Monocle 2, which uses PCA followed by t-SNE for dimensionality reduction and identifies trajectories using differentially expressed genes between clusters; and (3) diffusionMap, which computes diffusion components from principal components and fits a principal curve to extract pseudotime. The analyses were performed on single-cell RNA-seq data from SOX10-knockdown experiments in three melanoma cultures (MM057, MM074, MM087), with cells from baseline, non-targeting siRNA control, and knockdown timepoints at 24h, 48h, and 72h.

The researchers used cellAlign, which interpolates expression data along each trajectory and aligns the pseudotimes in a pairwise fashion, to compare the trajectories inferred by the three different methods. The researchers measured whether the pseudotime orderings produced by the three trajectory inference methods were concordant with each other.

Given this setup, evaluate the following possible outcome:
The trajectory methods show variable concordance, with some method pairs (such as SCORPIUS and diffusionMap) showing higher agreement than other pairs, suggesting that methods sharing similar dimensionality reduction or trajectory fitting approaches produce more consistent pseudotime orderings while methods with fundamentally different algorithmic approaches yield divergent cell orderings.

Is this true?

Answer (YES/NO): NO